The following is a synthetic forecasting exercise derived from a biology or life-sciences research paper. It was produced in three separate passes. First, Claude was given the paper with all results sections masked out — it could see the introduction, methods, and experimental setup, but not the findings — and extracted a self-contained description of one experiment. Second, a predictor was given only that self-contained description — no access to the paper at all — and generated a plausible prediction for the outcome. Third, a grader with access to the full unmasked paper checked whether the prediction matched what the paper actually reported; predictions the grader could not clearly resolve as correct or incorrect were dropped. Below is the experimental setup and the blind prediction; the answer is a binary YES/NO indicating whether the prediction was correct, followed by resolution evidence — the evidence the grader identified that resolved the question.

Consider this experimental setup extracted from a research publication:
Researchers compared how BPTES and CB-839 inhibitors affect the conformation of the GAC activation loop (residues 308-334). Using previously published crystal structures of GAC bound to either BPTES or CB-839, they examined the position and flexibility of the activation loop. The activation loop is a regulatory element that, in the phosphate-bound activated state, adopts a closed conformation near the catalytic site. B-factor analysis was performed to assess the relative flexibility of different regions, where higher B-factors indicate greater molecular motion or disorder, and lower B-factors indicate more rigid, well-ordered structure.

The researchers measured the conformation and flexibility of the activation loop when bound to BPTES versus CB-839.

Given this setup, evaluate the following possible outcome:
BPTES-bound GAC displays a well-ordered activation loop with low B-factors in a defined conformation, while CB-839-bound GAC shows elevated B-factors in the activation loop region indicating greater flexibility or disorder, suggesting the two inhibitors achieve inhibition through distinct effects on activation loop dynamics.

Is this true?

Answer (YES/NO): NO